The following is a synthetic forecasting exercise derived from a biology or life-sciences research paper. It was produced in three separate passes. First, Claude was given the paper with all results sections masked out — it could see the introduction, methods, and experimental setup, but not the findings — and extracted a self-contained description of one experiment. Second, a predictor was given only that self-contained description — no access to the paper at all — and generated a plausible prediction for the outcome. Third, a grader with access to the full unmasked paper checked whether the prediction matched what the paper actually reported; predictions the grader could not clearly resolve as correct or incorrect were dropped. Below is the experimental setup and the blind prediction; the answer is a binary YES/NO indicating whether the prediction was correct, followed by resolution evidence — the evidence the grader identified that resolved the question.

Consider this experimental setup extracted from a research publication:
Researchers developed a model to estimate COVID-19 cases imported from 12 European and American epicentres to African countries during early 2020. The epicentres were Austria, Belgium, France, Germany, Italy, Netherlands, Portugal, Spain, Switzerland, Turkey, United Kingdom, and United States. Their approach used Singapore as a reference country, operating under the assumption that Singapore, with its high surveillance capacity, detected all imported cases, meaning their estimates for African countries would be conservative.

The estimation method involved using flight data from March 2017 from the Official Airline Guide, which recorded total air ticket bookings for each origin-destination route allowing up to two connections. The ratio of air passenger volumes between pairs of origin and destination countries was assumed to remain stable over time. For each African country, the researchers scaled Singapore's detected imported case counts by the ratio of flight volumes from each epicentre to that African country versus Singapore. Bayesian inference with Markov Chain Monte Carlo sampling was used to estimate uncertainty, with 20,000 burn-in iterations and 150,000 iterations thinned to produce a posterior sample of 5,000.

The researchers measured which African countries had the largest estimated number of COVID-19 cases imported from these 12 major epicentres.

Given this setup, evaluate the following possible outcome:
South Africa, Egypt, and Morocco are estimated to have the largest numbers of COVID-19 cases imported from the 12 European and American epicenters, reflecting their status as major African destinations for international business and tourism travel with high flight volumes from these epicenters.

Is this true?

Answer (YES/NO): NO